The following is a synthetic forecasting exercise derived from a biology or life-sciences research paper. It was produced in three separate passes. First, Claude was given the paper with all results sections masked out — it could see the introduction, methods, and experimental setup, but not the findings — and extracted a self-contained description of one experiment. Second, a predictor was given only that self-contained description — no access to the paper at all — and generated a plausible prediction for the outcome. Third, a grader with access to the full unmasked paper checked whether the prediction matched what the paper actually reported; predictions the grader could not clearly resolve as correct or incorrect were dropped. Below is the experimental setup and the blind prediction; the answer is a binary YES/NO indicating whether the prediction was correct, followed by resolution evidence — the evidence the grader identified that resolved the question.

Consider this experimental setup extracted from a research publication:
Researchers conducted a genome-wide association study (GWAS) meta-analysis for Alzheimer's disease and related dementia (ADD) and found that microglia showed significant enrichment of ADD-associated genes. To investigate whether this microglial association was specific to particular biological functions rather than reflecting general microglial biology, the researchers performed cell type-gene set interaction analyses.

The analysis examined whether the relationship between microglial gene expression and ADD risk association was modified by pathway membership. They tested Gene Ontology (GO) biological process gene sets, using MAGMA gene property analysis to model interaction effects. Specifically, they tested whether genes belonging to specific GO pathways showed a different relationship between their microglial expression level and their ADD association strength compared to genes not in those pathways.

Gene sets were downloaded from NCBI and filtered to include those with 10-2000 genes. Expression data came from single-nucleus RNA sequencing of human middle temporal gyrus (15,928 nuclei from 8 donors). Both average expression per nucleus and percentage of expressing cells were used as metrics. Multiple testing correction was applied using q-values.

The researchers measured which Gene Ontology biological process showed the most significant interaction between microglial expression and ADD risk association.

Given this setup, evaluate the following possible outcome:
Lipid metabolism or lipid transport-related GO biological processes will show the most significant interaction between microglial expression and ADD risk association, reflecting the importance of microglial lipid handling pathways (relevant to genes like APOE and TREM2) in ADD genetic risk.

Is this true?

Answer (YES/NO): NO